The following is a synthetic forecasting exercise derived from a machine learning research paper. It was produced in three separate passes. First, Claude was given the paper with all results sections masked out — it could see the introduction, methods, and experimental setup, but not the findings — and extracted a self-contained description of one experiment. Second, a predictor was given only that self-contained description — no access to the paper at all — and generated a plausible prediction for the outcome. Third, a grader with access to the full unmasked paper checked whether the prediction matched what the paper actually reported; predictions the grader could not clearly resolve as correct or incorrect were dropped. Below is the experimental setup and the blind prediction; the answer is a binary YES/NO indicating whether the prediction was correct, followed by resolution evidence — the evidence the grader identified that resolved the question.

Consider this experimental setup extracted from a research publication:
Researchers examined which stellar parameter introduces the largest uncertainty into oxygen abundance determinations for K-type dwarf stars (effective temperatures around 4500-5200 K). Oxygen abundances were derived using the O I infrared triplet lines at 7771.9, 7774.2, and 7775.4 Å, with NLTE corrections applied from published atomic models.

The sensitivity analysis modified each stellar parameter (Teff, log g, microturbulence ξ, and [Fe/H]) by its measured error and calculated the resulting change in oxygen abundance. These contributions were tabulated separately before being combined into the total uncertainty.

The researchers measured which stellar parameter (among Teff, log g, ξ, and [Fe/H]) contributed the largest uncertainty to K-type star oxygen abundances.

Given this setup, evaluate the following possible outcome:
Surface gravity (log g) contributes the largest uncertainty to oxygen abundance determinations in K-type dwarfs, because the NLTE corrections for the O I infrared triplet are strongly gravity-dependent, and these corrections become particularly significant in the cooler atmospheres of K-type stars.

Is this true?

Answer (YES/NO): NO